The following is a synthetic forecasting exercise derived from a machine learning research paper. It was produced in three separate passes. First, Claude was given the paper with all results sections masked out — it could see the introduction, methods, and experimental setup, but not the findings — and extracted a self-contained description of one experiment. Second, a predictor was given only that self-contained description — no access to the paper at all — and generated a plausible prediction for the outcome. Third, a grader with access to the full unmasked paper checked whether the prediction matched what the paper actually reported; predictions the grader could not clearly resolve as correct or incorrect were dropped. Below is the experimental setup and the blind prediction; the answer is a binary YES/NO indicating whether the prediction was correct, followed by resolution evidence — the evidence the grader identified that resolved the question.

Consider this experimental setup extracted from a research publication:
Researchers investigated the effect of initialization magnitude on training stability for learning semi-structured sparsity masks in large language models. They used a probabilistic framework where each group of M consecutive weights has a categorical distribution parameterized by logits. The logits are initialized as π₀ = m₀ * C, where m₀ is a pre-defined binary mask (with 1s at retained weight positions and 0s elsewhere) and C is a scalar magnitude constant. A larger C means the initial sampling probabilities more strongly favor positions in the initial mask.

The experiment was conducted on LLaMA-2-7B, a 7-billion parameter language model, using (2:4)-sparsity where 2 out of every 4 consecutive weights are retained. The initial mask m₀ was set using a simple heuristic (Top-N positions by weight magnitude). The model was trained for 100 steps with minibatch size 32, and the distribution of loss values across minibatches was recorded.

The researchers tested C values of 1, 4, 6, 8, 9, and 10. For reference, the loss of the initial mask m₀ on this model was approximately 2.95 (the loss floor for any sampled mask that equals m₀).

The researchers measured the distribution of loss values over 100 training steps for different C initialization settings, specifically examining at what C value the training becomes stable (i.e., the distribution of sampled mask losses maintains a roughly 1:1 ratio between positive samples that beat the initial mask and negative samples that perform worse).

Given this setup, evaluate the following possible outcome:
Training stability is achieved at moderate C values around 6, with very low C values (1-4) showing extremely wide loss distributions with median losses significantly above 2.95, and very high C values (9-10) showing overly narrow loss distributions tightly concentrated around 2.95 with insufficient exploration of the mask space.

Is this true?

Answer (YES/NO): NO